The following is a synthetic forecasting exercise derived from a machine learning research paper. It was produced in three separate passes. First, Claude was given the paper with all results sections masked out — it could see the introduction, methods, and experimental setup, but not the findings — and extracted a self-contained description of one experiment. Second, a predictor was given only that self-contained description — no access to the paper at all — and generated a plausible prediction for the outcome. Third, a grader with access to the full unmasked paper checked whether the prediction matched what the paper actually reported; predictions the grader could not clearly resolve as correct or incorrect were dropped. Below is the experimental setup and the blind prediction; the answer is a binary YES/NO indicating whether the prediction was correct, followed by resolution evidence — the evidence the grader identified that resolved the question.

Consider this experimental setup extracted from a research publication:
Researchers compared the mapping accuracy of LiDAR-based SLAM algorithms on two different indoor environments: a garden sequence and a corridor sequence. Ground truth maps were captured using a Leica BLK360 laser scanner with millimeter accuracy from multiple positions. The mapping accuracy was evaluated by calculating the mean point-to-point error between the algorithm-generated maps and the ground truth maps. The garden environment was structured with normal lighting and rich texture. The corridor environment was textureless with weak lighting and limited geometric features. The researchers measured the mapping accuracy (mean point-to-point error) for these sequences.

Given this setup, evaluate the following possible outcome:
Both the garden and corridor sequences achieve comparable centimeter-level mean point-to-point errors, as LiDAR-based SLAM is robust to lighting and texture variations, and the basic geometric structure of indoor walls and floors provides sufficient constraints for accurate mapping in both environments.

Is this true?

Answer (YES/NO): NO